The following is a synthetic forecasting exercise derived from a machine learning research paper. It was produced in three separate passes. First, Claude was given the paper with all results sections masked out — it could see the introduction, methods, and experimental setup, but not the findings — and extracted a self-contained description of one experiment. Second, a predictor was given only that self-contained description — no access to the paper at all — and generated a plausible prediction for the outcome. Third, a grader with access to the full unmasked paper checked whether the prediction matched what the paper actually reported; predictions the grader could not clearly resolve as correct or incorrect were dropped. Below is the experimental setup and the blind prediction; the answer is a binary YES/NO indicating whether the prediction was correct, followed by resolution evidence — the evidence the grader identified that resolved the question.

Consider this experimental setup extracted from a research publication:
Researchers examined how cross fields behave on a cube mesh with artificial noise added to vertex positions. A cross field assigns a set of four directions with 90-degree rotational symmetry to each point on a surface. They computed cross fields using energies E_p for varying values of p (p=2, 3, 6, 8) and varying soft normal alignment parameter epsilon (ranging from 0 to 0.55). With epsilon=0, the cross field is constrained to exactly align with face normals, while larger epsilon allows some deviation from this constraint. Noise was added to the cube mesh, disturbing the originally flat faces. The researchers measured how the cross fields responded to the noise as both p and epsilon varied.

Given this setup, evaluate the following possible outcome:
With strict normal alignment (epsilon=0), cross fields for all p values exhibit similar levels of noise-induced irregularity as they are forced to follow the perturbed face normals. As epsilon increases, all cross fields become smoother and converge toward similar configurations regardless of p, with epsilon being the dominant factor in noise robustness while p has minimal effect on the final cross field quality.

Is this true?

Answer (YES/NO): NO